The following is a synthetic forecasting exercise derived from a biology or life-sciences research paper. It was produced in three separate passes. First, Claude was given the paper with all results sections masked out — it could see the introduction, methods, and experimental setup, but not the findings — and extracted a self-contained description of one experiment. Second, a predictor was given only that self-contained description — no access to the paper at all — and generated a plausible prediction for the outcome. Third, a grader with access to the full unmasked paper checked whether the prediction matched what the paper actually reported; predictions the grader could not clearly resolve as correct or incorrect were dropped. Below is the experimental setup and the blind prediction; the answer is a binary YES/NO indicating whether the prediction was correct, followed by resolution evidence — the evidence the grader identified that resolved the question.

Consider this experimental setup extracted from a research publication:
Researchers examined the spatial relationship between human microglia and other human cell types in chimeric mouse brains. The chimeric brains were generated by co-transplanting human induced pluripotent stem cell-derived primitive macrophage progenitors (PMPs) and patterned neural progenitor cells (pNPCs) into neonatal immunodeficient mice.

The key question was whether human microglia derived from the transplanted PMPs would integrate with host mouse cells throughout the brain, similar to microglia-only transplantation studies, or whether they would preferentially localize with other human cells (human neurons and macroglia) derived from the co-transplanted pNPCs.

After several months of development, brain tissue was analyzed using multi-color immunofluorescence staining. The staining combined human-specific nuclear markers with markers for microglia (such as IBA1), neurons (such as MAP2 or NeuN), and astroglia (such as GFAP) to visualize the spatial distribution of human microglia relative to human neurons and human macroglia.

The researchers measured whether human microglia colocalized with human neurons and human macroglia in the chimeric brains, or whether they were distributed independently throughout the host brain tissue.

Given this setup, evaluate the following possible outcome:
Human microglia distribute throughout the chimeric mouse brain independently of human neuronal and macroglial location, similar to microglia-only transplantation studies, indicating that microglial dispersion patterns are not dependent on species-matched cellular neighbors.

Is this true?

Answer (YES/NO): NO